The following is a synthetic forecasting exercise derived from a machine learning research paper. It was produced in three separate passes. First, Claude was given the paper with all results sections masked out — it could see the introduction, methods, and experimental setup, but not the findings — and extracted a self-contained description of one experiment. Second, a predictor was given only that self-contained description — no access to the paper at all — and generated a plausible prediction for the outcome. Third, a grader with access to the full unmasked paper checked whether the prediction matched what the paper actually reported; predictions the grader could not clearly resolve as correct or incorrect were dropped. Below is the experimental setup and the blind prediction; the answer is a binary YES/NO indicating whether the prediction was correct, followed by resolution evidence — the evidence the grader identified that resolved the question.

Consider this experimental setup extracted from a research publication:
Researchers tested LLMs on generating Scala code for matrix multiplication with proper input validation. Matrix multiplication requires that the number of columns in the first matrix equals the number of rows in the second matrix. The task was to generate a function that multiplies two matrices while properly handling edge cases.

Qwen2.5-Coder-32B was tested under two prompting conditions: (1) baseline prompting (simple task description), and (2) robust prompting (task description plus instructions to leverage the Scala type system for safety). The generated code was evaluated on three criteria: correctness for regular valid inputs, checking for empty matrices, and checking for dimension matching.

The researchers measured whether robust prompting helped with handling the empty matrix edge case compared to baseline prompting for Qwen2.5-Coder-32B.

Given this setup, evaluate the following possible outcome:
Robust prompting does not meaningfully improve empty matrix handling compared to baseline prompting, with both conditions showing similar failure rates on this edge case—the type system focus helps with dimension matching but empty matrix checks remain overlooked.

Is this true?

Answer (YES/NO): NO